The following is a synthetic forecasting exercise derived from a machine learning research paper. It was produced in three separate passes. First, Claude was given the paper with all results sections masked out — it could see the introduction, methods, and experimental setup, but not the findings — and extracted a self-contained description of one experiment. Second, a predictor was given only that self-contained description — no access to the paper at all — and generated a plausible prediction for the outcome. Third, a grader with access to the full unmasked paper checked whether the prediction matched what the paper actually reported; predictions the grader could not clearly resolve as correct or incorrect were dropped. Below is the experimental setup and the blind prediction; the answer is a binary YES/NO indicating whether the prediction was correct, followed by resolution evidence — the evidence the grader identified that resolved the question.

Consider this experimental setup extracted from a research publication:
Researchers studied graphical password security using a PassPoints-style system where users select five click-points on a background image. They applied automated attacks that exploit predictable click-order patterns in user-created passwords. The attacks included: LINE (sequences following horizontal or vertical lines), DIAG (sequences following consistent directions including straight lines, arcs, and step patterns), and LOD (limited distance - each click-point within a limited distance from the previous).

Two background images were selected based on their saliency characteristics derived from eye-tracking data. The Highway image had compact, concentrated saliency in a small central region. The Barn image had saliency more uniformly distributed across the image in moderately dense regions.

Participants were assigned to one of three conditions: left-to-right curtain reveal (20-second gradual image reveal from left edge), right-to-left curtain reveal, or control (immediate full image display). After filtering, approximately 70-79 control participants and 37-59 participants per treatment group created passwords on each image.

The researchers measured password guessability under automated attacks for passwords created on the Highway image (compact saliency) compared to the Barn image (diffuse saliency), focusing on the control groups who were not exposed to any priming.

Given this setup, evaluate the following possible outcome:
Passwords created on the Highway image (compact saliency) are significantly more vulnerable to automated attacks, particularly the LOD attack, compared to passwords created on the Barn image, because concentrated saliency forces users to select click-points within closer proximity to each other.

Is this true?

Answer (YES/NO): NO